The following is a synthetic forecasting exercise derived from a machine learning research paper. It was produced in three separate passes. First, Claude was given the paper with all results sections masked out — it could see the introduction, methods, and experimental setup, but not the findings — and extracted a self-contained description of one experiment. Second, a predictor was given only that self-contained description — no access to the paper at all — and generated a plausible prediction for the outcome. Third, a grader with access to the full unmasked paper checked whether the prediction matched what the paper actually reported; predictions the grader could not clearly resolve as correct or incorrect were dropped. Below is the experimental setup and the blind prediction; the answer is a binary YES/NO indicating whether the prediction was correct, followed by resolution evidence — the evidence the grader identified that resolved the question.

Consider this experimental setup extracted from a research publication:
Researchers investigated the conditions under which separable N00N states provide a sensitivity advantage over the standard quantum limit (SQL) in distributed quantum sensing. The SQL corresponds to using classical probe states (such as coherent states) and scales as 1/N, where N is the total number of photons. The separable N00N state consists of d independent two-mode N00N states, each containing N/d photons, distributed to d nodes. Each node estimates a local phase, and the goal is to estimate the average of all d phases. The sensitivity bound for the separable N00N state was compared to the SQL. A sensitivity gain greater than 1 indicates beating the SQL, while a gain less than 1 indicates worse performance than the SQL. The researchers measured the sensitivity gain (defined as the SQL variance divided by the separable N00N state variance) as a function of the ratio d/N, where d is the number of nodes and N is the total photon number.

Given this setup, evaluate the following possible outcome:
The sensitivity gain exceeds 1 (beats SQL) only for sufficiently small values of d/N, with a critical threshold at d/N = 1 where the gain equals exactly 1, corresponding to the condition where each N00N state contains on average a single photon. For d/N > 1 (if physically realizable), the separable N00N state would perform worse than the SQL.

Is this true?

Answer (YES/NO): YES